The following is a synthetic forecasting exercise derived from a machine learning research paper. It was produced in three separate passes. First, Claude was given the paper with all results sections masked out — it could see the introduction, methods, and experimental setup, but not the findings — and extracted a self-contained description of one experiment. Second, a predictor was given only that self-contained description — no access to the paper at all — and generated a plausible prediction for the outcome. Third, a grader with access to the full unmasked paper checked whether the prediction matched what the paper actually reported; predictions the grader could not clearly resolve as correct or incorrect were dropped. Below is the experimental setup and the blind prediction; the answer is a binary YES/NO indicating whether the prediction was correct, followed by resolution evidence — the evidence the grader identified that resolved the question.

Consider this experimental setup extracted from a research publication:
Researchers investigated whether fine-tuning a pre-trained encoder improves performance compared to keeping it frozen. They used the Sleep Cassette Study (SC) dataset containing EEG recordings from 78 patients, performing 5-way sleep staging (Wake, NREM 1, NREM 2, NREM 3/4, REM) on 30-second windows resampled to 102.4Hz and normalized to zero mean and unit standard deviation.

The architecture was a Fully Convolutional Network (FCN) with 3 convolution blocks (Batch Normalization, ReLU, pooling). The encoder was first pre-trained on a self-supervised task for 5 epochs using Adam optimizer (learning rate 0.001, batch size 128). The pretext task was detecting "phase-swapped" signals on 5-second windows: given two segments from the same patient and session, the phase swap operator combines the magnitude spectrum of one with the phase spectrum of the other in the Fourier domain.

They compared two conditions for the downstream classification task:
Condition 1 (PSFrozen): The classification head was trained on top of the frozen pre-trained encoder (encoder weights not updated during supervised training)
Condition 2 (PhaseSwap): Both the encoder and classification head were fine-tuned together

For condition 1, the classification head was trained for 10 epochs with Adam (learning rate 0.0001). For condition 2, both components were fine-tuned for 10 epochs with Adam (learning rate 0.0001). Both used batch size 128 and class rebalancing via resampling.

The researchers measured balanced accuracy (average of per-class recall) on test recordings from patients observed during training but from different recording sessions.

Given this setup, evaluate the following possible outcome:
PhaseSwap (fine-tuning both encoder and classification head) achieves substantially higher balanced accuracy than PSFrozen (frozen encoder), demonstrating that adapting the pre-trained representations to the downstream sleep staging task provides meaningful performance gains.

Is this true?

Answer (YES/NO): YES